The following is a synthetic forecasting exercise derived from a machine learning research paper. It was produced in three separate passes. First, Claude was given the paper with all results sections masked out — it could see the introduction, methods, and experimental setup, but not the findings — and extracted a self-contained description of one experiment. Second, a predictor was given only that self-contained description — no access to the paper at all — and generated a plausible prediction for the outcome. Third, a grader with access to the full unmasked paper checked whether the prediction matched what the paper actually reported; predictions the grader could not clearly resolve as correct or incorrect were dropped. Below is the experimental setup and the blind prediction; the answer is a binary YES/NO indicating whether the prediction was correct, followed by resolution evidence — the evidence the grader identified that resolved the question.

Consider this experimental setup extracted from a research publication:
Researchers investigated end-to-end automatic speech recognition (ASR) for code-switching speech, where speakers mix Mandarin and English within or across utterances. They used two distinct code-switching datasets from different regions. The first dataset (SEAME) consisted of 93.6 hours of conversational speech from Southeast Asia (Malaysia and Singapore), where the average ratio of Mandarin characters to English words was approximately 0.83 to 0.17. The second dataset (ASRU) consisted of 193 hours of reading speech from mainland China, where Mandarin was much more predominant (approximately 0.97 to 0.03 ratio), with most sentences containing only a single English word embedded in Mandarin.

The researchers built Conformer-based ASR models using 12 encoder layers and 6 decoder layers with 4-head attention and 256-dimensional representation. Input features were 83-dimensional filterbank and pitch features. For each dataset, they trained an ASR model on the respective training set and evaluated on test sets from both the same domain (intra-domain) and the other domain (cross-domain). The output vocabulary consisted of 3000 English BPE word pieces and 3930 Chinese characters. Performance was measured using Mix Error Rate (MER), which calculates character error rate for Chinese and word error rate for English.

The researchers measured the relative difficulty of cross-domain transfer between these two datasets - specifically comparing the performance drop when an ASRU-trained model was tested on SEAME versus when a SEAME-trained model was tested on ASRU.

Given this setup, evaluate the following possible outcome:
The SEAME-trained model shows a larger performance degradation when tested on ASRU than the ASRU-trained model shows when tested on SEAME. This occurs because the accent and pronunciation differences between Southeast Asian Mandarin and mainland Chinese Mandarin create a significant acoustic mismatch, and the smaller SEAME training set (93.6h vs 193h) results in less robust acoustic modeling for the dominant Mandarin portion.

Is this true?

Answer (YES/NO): NO